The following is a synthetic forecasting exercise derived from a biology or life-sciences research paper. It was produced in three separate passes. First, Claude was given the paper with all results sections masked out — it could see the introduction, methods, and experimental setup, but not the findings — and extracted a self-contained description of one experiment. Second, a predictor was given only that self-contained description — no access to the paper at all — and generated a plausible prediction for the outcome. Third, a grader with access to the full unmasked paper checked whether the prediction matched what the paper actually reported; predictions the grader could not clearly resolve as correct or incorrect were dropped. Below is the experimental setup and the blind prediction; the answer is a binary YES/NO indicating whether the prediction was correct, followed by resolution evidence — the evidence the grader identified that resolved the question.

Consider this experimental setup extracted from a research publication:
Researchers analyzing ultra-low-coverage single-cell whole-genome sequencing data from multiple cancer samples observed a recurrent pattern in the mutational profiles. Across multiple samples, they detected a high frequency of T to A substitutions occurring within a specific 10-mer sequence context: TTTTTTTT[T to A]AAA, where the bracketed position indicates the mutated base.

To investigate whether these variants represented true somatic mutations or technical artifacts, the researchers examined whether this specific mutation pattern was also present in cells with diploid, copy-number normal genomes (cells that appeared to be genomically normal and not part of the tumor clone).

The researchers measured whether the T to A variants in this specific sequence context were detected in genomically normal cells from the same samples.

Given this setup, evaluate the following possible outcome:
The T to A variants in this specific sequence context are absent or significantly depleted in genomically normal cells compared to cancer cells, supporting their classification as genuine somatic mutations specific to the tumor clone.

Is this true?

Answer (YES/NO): NO